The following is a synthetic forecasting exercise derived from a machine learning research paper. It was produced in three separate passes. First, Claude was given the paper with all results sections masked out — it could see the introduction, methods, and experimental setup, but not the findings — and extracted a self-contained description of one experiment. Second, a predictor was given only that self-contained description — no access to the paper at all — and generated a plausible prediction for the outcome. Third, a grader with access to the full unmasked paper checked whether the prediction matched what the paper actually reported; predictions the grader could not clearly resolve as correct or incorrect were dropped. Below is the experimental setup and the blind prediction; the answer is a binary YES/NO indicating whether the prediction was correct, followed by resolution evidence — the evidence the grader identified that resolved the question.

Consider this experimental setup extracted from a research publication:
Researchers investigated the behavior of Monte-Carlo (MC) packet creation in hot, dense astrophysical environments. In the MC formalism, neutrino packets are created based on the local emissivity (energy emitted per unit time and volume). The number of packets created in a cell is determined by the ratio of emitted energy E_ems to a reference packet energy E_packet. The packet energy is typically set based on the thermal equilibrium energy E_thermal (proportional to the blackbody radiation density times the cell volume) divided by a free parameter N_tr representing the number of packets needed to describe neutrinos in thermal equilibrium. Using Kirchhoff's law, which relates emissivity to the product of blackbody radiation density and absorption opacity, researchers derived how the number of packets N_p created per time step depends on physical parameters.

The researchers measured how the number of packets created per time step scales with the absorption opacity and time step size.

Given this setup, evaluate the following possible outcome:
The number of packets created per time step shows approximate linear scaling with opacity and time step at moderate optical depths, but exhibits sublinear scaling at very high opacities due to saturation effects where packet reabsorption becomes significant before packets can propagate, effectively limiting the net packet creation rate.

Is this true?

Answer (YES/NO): NO